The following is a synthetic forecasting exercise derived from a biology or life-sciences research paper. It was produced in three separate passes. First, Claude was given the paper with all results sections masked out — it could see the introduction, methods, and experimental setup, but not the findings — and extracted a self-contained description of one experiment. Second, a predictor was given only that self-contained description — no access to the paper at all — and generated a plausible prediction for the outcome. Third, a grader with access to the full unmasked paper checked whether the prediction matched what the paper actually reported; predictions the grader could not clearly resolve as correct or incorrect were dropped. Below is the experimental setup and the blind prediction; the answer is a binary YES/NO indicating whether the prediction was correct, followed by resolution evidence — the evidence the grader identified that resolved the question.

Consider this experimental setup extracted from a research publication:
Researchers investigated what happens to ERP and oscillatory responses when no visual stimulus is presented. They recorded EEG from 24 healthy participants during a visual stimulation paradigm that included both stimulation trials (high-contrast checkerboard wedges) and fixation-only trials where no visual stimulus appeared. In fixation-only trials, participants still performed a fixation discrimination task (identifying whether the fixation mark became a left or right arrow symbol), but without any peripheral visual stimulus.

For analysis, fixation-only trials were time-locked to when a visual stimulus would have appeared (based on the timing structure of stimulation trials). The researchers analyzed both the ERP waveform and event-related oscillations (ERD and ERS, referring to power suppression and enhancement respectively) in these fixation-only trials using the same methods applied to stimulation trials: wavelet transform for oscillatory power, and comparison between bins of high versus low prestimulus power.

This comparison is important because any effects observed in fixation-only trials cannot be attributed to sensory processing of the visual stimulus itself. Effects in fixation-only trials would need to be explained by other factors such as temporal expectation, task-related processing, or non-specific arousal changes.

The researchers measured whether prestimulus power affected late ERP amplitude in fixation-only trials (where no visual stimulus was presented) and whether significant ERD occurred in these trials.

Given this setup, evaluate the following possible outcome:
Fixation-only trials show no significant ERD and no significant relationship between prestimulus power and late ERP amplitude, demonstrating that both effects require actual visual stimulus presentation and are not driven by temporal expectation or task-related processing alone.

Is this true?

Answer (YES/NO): NO